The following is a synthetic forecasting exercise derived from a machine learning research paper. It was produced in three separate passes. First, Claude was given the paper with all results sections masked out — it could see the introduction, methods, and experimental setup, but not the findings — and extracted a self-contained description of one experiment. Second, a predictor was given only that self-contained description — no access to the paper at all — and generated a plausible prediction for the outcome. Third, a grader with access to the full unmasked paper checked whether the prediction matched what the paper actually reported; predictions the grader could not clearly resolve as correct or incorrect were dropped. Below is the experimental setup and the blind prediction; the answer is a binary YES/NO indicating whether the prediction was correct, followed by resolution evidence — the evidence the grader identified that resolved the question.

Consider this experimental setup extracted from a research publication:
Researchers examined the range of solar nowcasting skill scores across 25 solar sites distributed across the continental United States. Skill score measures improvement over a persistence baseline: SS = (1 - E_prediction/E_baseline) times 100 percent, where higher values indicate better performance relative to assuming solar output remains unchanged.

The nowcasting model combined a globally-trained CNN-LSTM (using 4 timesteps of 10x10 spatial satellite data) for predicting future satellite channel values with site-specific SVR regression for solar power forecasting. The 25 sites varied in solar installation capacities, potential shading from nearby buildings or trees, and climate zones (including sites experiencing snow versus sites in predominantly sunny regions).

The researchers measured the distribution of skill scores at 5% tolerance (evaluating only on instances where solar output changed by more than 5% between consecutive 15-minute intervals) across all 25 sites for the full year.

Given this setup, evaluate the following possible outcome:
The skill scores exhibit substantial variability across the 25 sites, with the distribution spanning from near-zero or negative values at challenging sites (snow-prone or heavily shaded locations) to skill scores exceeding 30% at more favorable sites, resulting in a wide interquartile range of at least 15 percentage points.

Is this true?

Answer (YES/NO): NO